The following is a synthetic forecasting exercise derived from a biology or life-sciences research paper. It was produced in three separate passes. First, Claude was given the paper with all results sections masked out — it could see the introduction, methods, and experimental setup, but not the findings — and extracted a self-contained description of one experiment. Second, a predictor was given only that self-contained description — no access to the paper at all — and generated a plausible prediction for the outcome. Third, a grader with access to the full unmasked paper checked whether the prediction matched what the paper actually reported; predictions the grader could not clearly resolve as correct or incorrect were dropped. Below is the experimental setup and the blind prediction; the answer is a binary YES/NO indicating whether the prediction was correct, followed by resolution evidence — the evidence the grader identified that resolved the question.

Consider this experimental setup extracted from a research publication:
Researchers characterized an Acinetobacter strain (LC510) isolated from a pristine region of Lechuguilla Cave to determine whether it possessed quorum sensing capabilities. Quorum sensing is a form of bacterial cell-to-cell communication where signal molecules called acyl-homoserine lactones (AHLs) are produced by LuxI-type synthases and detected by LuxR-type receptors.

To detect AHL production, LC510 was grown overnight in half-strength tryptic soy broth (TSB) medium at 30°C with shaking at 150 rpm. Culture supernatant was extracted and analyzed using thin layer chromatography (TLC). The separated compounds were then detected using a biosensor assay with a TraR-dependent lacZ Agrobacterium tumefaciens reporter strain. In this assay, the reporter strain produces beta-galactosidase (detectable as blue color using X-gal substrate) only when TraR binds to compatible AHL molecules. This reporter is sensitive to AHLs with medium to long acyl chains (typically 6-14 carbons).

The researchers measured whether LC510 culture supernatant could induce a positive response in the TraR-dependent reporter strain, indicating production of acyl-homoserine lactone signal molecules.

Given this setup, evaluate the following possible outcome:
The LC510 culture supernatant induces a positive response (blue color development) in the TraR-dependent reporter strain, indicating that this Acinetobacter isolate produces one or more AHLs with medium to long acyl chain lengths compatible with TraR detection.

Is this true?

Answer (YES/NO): YES